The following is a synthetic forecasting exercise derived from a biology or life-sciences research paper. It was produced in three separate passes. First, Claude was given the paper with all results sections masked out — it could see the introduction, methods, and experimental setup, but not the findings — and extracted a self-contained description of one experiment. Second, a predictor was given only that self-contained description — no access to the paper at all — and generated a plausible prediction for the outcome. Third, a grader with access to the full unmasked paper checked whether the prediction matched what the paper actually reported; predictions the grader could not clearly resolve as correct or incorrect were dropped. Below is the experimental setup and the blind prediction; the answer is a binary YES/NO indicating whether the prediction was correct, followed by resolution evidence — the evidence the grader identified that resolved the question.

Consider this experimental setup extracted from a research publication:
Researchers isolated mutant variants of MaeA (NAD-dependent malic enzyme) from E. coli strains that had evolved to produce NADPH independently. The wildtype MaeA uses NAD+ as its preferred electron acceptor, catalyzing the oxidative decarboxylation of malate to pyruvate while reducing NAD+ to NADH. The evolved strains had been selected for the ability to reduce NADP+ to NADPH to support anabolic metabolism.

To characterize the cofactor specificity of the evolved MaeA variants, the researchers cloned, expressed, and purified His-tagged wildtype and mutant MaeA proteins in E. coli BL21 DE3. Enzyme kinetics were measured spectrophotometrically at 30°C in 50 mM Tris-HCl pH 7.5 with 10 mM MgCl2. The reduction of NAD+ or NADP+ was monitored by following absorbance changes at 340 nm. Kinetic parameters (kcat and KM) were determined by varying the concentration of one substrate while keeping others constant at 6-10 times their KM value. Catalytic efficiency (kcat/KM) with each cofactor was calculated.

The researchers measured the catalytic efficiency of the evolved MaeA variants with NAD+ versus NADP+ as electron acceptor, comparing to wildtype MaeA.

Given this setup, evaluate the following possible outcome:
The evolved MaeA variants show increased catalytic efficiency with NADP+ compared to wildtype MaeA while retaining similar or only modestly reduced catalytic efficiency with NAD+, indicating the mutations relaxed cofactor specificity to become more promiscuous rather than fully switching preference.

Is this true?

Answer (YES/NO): NO